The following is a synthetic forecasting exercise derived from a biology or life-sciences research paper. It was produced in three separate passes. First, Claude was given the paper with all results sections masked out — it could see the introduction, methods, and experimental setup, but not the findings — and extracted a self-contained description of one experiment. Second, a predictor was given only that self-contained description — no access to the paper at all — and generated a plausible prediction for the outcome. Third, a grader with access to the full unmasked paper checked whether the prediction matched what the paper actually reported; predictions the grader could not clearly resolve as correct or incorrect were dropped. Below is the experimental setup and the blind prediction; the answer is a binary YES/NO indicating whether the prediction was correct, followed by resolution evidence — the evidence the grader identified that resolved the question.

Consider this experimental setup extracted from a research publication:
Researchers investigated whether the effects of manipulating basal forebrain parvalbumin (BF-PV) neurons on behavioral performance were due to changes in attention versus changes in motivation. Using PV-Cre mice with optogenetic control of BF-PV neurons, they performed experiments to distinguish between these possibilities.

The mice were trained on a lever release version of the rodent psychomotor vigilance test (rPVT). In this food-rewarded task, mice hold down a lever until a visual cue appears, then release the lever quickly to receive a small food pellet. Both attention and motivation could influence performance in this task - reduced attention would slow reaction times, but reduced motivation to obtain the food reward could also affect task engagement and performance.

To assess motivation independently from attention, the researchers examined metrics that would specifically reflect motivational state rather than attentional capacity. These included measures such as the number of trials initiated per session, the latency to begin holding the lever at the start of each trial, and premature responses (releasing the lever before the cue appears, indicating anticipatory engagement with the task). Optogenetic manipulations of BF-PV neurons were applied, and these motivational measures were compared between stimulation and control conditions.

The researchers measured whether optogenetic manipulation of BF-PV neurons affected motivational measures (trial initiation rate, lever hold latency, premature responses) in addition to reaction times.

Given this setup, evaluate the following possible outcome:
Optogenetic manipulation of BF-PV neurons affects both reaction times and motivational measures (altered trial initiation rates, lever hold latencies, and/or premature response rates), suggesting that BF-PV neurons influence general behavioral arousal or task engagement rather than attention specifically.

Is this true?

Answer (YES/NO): NO